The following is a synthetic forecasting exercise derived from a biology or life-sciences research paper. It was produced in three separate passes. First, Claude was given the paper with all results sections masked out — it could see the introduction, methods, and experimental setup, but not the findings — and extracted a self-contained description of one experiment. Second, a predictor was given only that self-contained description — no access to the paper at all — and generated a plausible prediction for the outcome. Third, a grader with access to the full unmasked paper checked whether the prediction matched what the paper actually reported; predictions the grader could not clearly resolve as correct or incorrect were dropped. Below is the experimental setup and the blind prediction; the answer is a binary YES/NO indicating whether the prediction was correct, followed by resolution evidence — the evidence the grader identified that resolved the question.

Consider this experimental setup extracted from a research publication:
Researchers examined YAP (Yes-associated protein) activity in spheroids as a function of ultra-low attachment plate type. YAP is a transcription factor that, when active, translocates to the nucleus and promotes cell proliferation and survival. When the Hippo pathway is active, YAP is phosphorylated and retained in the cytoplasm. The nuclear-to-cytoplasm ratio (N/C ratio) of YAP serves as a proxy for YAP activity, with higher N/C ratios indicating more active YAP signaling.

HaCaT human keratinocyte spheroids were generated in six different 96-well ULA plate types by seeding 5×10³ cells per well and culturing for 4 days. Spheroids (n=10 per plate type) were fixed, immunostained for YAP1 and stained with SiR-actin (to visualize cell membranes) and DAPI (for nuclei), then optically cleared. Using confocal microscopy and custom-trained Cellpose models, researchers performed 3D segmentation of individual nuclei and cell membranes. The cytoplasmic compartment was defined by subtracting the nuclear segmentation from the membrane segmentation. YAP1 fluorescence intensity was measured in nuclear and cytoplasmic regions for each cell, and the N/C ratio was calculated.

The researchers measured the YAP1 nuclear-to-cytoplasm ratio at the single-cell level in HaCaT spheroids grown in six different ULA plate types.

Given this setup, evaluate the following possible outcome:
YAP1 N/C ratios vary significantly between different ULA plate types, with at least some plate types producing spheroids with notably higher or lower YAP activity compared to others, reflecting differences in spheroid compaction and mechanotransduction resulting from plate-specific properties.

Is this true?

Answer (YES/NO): YES